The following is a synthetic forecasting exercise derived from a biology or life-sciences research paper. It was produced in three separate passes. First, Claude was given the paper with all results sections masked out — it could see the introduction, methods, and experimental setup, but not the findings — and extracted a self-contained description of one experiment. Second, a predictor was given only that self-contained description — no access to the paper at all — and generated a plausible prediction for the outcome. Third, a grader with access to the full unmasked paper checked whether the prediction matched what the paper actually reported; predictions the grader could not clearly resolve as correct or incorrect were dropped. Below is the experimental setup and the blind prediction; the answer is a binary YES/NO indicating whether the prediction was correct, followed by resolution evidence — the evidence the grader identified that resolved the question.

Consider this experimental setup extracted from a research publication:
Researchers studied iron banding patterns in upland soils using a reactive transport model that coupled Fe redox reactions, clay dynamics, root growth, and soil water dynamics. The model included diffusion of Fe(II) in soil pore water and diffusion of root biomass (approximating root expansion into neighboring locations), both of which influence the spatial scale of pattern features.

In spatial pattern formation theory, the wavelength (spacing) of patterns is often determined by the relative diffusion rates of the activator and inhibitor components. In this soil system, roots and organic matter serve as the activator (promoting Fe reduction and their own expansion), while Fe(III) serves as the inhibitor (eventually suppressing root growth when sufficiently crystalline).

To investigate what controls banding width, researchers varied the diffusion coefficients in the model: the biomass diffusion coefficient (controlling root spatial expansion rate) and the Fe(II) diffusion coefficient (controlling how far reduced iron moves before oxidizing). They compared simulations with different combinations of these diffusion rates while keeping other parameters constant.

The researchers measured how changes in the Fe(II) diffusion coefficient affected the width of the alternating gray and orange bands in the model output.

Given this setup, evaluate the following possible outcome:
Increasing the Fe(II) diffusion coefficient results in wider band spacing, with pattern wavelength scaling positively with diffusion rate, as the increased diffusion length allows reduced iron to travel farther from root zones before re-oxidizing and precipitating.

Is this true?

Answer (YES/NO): YES